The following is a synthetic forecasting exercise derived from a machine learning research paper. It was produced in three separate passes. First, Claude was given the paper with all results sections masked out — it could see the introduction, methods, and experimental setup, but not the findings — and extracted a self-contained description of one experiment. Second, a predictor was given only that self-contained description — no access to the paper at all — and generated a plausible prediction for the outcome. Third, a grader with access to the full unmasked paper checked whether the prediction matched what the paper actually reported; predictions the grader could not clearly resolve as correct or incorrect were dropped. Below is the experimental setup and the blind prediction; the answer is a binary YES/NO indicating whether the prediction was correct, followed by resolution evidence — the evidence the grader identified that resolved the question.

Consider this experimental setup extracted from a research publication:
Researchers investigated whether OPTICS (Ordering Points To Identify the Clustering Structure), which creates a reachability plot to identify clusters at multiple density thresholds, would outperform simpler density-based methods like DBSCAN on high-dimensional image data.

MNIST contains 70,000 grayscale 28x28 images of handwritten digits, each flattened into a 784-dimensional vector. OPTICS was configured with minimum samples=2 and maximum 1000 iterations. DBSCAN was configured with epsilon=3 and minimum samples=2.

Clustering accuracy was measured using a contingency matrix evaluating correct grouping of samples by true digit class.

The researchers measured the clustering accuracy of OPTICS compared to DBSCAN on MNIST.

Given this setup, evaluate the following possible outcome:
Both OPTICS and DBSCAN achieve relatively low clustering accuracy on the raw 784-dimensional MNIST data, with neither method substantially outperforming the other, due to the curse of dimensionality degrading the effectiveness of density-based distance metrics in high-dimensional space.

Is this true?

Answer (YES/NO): NO